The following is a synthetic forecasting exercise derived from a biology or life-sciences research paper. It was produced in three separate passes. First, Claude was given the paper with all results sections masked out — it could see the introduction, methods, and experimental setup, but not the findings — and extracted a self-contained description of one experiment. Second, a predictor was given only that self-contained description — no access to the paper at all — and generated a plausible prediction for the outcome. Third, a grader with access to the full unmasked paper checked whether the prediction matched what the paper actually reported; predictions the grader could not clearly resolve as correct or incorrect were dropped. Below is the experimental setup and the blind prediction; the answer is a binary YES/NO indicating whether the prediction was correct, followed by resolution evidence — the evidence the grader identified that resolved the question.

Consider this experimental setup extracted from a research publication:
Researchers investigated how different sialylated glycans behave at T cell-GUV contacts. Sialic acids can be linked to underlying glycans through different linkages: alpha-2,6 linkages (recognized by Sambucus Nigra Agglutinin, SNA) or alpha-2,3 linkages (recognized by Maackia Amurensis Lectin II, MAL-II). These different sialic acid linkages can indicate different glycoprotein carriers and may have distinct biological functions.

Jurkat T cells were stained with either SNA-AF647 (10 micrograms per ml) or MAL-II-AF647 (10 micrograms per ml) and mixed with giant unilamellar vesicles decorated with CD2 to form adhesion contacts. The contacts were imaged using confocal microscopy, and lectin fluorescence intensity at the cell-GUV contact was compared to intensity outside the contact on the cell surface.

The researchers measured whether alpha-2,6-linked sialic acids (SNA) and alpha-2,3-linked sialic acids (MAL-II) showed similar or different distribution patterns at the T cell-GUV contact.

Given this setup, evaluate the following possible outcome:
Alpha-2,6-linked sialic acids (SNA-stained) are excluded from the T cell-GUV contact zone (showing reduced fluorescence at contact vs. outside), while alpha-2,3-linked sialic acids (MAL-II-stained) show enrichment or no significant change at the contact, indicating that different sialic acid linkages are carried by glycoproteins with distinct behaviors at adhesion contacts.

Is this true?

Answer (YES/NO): NO